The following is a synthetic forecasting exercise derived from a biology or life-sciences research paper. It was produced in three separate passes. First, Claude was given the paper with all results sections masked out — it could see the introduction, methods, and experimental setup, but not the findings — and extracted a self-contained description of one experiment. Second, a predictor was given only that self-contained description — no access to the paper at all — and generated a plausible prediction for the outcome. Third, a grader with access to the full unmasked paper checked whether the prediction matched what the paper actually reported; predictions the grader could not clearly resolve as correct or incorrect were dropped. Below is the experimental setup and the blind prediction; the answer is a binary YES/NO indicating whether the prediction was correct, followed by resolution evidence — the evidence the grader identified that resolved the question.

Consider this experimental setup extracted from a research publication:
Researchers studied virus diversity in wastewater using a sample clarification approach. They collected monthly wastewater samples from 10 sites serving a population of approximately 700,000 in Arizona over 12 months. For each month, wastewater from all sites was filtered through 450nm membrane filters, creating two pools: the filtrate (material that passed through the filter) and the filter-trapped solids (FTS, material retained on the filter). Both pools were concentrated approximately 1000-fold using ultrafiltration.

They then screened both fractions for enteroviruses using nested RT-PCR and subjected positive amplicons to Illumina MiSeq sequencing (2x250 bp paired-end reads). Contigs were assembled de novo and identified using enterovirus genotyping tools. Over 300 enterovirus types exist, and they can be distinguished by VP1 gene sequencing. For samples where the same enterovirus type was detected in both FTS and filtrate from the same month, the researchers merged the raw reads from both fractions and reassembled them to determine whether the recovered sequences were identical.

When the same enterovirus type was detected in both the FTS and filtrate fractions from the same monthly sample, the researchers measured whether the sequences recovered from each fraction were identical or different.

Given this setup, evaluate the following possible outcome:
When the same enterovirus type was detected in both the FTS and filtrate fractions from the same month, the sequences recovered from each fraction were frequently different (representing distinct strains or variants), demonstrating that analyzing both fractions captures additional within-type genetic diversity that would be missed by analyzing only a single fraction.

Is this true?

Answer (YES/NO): NO